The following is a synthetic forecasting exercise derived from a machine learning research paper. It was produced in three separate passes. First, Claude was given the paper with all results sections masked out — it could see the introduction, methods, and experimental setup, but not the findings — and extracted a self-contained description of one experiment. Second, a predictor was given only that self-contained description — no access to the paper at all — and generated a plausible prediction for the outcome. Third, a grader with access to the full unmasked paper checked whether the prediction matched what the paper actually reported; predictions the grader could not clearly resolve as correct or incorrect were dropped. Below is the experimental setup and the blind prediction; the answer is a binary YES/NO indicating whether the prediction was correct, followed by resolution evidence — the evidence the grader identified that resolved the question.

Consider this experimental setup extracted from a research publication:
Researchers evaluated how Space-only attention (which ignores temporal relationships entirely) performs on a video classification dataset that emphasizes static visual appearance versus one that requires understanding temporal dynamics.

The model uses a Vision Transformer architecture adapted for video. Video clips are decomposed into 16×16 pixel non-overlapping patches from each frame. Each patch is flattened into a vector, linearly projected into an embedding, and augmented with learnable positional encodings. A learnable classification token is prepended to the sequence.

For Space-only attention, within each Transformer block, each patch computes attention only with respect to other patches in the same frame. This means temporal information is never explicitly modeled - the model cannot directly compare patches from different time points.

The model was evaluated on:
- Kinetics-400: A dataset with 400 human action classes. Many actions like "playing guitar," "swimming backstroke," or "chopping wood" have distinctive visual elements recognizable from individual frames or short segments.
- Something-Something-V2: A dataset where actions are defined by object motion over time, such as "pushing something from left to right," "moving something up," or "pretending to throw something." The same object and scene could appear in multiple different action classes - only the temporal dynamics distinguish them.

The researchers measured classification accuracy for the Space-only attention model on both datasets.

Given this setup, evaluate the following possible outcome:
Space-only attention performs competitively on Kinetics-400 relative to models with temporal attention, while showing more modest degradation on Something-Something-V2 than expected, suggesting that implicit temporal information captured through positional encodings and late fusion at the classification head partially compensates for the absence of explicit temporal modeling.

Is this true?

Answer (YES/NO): NO